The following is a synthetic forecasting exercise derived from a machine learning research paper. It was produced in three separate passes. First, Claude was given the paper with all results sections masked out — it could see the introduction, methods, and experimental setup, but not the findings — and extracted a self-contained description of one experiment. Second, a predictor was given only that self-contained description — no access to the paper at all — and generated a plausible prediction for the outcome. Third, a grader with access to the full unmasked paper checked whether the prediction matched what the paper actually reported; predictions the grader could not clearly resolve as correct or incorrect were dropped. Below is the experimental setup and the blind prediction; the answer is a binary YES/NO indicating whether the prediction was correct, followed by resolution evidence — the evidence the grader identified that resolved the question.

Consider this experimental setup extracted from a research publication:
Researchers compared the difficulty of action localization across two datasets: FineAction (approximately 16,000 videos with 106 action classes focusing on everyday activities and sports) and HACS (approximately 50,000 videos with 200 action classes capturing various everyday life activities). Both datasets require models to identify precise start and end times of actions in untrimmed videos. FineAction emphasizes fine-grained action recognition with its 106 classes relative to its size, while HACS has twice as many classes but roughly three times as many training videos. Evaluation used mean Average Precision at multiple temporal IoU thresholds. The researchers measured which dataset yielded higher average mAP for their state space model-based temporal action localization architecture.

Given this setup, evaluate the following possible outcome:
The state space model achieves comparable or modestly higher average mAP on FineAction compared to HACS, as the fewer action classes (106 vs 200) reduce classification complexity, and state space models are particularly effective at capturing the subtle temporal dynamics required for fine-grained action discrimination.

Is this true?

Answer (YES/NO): NO